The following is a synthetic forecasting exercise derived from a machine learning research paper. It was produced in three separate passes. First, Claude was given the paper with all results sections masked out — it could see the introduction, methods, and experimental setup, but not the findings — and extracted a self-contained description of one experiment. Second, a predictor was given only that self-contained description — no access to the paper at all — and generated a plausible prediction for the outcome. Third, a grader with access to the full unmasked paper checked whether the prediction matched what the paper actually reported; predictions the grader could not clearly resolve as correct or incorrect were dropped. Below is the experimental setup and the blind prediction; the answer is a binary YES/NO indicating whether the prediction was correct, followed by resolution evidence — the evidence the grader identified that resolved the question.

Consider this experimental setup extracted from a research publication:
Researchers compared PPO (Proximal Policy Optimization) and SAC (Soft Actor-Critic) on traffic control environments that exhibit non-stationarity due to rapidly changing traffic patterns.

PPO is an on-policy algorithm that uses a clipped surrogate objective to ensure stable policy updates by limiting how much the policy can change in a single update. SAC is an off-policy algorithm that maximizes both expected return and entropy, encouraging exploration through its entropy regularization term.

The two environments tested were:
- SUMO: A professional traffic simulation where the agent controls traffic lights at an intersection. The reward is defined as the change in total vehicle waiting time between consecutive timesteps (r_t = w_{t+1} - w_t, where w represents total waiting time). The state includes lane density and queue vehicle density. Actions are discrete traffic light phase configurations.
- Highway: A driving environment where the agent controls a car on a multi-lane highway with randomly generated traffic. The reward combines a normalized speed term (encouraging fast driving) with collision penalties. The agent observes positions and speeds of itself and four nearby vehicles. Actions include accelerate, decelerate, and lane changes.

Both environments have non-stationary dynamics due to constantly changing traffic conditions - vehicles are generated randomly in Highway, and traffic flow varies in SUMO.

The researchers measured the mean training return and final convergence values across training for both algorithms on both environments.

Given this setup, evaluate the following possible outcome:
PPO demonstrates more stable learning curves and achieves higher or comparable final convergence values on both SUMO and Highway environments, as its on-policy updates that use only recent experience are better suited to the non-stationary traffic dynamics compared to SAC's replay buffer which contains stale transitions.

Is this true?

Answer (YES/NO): NO